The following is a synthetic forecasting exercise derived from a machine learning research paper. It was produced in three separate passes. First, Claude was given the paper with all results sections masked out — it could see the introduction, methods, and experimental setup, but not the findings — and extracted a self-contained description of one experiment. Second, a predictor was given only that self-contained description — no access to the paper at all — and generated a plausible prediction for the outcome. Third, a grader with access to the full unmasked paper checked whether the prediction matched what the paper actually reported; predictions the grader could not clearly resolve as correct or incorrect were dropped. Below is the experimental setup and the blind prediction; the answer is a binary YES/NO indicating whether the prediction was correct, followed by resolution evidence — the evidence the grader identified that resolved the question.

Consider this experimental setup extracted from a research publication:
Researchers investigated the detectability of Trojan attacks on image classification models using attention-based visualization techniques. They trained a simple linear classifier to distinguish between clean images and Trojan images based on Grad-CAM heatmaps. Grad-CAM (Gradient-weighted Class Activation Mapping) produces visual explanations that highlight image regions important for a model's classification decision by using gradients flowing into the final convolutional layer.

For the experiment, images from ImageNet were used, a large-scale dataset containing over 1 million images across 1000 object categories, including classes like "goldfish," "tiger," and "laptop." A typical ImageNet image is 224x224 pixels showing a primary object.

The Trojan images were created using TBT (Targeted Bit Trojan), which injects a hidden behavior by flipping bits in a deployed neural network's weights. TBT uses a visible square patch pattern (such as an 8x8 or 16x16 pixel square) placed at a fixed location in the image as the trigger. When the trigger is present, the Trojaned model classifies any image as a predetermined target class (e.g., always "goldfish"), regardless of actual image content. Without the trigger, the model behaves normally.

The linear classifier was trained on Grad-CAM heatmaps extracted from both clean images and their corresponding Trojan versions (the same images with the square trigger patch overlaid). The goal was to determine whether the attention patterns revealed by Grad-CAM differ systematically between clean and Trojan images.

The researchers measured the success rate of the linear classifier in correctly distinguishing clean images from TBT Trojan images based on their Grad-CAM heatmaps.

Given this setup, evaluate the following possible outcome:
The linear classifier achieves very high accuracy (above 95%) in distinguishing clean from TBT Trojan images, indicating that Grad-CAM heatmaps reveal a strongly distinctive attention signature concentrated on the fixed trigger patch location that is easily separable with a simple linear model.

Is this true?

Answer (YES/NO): YES